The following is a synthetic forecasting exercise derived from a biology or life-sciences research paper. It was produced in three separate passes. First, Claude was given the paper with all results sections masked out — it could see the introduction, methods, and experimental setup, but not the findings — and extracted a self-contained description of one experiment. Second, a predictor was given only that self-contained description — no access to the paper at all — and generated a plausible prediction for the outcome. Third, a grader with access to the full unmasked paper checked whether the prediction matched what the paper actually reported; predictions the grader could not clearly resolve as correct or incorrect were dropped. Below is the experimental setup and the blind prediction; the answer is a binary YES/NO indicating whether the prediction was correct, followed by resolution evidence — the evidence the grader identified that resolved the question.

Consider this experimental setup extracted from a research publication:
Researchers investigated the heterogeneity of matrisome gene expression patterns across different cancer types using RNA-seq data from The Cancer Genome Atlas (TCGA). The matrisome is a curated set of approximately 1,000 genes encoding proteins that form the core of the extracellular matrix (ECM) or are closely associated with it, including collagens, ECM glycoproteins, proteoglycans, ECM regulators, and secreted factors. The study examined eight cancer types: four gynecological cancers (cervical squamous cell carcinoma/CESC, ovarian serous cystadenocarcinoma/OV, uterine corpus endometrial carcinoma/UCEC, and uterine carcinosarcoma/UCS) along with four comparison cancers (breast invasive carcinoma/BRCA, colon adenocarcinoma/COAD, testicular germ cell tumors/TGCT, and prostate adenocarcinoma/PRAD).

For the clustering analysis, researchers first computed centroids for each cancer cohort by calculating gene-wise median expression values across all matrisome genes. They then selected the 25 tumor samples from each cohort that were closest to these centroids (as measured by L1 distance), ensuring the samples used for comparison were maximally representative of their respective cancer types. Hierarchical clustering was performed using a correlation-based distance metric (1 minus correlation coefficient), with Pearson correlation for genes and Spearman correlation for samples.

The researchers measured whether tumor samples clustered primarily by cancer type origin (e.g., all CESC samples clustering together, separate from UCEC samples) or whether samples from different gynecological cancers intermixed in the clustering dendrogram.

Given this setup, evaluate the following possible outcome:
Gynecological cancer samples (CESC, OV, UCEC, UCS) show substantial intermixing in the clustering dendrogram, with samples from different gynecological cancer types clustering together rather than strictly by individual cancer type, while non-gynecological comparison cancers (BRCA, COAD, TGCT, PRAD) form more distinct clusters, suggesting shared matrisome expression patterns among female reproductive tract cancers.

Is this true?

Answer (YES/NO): NO